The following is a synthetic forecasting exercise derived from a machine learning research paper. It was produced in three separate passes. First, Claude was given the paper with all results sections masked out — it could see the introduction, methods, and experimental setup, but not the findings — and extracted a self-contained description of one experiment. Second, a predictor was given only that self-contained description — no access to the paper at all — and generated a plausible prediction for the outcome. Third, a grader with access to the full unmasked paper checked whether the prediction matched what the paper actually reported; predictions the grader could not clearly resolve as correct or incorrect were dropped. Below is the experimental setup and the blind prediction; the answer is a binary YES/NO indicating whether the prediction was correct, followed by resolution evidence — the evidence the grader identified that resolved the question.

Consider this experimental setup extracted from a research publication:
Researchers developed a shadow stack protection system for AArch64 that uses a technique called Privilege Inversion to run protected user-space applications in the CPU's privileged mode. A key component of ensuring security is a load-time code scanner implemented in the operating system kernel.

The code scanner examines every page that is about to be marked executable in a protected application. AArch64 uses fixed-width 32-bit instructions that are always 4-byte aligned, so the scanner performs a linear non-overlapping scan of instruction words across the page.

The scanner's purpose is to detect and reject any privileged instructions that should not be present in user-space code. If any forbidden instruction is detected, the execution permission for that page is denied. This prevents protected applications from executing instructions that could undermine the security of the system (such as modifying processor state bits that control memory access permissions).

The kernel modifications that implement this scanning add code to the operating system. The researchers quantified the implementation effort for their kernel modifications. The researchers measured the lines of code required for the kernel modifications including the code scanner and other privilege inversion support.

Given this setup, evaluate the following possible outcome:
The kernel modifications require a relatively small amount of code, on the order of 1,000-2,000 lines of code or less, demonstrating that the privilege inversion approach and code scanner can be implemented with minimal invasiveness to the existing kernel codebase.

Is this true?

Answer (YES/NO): NO